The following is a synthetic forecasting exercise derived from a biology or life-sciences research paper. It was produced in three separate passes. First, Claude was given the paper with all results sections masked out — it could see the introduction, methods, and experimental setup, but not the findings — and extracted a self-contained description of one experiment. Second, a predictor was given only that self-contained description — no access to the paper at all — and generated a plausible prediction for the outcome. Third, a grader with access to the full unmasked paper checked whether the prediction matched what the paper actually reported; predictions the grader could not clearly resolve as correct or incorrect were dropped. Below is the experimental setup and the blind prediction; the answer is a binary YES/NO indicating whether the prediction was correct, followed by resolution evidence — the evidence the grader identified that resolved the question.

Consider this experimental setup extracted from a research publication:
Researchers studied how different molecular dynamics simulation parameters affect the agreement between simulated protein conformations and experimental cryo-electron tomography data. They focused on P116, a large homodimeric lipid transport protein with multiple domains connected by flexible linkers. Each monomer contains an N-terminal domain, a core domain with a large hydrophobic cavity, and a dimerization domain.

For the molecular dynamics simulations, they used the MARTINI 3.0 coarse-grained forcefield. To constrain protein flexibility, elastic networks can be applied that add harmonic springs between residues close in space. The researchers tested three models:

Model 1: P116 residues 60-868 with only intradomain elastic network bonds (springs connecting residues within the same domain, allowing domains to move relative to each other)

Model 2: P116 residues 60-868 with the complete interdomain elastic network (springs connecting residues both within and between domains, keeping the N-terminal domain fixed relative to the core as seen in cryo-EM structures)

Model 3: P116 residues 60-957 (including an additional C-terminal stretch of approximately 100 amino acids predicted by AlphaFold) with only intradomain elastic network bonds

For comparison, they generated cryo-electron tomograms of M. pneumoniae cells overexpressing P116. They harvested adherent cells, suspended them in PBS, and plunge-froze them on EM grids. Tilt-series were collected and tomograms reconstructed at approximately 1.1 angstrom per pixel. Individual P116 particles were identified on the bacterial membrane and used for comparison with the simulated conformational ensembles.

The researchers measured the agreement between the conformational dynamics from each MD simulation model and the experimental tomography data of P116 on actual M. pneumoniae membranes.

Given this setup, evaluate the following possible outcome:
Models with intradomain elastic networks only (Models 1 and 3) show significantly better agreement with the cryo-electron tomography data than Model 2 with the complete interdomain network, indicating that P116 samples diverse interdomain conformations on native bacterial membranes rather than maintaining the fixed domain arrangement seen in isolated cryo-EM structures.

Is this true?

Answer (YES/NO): NO